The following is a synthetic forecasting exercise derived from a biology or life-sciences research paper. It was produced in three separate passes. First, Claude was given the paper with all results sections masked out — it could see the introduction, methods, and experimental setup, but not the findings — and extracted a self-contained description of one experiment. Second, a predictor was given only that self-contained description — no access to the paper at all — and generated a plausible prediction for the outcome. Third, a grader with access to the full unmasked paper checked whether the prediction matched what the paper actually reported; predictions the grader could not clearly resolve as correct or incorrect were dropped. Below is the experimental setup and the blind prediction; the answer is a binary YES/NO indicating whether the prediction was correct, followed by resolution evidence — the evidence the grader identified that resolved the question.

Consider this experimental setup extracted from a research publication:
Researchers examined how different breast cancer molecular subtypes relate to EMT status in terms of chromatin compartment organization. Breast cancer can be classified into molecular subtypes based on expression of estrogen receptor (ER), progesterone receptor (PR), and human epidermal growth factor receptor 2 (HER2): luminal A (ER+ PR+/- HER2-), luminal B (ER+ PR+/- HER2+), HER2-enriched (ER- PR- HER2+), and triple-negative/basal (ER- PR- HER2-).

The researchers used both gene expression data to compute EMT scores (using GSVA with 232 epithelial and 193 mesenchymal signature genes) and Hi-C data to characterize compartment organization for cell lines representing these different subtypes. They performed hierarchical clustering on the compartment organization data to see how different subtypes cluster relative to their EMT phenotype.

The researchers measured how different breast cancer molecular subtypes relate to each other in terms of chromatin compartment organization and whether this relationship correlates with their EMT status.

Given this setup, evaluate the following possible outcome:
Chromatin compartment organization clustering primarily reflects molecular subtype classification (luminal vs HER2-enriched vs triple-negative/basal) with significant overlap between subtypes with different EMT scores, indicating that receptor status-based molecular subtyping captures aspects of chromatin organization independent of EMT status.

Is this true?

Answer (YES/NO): NO